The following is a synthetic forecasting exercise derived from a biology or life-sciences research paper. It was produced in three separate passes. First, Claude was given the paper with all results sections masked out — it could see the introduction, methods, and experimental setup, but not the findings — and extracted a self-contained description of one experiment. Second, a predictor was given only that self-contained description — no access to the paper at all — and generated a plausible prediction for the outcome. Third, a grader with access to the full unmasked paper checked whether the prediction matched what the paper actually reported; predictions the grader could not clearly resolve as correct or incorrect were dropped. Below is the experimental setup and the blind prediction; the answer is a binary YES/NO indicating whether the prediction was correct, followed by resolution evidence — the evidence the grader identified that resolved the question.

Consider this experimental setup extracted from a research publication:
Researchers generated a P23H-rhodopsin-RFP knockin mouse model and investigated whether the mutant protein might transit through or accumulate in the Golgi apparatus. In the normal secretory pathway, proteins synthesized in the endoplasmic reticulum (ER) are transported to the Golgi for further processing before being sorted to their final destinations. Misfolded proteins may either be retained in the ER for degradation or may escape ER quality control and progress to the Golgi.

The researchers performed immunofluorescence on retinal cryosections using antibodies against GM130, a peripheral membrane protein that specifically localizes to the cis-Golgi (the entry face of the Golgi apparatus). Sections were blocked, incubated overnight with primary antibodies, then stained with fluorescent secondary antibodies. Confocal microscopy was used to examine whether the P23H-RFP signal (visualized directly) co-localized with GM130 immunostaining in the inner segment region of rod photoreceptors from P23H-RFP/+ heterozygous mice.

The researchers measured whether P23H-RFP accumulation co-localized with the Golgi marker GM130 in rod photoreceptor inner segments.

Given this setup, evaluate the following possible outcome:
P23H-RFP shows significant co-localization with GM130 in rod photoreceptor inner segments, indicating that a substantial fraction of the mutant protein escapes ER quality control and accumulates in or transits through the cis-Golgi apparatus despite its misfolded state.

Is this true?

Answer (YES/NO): NO